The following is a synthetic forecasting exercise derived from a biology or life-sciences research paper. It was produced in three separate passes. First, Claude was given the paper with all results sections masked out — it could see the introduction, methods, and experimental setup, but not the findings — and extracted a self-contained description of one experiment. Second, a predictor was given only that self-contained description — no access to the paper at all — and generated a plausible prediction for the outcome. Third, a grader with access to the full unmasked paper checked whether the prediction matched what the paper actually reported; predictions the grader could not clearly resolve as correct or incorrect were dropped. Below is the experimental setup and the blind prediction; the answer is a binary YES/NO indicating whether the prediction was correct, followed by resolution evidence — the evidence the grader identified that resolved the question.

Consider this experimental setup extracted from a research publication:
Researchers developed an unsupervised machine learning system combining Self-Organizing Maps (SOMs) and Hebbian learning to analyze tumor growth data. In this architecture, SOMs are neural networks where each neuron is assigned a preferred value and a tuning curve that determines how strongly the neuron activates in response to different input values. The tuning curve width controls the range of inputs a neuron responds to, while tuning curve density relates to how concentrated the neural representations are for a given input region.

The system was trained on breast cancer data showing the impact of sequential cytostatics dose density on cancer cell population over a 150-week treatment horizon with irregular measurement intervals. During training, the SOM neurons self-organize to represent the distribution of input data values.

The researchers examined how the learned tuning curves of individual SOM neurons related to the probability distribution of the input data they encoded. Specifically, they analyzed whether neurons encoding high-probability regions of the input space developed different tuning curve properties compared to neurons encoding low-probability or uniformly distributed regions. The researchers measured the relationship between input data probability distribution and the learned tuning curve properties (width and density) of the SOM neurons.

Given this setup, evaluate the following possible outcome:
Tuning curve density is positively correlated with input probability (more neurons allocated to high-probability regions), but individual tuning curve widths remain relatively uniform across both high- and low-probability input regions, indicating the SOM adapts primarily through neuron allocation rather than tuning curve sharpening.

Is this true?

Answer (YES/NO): NO